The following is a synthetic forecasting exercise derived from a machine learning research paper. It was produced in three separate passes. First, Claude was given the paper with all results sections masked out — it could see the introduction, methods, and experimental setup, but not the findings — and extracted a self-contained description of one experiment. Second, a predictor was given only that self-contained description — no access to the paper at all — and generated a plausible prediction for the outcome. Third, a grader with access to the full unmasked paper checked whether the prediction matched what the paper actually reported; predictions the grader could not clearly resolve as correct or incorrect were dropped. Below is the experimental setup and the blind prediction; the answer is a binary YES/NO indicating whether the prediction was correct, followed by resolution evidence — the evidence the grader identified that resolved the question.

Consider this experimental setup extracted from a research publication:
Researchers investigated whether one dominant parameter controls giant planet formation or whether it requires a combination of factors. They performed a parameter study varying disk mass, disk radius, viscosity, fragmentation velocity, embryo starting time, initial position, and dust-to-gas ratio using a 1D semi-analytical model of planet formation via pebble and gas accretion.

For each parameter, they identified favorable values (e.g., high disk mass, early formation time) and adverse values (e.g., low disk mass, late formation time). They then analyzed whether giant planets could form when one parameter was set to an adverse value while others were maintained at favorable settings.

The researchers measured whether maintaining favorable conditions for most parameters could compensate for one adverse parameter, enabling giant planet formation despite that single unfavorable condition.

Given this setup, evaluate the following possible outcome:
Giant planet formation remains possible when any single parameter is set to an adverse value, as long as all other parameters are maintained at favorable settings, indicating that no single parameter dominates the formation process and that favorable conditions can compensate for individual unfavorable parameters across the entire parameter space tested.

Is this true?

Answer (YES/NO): NO